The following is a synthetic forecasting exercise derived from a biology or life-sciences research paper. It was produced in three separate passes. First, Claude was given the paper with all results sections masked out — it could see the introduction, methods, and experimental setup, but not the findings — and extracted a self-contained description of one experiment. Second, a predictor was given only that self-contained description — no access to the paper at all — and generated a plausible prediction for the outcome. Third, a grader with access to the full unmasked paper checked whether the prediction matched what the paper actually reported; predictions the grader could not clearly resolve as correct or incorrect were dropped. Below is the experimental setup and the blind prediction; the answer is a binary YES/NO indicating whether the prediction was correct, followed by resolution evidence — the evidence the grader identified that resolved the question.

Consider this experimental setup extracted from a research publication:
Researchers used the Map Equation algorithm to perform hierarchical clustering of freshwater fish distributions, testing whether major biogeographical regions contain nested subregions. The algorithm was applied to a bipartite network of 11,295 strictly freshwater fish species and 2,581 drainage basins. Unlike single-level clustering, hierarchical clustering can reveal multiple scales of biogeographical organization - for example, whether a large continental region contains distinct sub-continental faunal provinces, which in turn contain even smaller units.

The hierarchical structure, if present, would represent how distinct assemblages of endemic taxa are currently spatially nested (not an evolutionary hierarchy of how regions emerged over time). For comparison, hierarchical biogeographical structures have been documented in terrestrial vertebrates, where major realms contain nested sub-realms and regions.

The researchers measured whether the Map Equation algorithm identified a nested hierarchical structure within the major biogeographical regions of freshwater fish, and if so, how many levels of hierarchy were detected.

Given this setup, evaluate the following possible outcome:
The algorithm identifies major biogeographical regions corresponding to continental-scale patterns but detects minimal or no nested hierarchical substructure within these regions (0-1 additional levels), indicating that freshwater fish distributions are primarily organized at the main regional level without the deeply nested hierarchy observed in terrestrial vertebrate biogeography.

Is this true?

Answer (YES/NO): NO